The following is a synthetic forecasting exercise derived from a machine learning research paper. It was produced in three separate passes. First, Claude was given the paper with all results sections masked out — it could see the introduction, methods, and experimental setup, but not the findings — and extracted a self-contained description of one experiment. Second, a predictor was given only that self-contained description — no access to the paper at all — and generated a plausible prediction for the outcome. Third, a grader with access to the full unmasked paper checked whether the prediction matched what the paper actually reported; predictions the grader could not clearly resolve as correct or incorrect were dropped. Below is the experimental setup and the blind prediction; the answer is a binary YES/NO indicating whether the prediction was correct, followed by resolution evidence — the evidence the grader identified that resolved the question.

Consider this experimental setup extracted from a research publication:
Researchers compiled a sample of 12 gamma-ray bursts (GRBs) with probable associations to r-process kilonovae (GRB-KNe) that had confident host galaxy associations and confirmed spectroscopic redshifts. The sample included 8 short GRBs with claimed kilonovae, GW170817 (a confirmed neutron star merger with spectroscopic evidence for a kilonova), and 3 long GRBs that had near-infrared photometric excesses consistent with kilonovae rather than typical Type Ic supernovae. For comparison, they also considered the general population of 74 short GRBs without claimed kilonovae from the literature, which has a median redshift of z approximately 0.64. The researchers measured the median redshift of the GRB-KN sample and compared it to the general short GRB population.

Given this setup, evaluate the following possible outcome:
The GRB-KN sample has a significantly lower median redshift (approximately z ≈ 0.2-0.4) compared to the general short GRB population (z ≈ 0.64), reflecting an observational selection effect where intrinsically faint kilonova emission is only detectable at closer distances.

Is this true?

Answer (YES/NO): NO